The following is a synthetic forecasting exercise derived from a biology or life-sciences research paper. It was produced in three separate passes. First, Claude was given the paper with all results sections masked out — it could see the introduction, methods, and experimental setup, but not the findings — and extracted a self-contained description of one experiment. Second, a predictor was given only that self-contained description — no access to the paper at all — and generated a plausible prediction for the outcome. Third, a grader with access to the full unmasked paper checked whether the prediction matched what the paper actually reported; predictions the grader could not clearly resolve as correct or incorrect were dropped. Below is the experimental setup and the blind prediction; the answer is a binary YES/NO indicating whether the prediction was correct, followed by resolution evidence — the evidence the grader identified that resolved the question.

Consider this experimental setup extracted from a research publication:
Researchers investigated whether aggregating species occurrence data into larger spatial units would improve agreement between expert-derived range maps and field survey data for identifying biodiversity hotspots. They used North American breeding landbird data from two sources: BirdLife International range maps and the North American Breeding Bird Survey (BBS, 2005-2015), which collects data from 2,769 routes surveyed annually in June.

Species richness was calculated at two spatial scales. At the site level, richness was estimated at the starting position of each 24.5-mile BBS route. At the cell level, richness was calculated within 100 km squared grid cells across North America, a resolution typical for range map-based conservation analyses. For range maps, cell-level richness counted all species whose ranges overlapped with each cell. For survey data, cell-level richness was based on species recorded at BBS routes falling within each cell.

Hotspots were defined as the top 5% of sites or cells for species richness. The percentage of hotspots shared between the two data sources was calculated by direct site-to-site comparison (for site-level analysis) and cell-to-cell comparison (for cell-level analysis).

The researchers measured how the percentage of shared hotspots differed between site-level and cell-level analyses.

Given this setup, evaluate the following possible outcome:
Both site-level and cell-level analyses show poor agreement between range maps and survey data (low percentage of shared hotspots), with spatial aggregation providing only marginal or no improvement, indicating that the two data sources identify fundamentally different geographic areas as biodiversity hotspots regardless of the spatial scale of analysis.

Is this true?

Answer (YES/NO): NO